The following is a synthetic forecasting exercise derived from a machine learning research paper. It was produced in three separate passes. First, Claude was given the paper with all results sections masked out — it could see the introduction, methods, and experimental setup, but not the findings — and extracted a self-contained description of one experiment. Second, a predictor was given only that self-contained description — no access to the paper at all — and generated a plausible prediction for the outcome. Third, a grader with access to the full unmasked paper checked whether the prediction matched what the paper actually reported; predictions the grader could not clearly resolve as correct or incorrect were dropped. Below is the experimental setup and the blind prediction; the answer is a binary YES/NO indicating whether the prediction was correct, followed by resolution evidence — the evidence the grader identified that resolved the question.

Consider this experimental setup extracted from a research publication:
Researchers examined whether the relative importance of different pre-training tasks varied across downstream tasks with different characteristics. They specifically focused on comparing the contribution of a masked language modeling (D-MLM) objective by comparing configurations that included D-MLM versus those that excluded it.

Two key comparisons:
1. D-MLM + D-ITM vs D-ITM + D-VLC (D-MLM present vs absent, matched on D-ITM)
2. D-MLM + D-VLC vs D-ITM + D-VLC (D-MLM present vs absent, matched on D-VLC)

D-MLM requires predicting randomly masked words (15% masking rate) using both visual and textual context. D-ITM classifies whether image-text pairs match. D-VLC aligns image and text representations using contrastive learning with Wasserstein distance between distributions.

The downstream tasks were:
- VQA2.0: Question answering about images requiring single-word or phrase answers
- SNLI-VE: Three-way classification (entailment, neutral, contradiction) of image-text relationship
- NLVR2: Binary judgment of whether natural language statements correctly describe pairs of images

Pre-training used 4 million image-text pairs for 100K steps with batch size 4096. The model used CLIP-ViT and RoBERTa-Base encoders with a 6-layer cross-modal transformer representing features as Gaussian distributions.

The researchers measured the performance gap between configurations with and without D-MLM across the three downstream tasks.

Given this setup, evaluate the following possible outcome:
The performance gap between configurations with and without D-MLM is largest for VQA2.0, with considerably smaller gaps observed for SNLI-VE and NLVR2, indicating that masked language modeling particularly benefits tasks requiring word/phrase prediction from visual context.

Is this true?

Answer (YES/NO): NO